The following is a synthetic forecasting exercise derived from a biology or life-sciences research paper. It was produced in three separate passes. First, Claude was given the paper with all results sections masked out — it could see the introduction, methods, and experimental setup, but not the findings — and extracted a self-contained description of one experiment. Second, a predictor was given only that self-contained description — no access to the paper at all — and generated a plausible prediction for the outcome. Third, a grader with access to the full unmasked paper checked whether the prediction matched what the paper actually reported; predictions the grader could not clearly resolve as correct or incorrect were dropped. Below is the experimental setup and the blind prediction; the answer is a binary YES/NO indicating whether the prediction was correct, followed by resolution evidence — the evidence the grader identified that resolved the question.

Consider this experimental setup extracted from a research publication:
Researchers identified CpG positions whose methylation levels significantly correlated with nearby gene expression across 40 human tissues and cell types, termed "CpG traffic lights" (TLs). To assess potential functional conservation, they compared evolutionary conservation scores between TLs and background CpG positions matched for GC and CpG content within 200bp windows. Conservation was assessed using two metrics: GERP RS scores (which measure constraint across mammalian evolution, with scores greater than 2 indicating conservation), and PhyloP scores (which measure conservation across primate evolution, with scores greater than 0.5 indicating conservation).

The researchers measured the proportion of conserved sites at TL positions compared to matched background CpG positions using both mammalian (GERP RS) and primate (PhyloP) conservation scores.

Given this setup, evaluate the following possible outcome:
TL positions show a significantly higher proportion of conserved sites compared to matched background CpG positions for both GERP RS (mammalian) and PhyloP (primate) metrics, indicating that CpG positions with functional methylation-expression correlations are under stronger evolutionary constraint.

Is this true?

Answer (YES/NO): YES